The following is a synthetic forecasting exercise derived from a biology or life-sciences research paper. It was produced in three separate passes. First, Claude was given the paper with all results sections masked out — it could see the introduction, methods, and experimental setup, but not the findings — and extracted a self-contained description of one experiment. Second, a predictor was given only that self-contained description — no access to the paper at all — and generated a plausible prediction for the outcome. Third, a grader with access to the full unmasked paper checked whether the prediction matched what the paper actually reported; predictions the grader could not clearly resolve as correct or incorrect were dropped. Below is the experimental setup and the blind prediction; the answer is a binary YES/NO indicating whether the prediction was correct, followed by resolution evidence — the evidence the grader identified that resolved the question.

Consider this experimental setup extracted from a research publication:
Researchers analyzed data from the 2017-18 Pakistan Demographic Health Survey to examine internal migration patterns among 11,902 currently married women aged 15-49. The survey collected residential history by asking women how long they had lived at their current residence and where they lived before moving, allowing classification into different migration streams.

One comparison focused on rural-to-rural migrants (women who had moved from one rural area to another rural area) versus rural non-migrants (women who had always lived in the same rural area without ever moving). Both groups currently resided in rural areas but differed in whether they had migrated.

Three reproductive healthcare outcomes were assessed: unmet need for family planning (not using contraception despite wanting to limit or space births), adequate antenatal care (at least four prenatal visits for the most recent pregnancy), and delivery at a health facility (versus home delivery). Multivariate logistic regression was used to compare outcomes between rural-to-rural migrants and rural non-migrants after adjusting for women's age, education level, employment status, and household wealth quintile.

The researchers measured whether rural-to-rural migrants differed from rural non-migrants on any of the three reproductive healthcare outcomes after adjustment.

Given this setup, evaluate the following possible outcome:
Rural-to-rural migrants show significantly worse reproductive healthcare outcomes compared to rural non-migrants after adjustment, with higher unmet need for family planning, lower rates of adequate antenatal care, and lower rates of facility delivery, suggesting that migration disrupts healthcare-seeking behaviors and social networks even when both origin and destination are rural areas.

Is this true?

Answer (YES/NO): NO